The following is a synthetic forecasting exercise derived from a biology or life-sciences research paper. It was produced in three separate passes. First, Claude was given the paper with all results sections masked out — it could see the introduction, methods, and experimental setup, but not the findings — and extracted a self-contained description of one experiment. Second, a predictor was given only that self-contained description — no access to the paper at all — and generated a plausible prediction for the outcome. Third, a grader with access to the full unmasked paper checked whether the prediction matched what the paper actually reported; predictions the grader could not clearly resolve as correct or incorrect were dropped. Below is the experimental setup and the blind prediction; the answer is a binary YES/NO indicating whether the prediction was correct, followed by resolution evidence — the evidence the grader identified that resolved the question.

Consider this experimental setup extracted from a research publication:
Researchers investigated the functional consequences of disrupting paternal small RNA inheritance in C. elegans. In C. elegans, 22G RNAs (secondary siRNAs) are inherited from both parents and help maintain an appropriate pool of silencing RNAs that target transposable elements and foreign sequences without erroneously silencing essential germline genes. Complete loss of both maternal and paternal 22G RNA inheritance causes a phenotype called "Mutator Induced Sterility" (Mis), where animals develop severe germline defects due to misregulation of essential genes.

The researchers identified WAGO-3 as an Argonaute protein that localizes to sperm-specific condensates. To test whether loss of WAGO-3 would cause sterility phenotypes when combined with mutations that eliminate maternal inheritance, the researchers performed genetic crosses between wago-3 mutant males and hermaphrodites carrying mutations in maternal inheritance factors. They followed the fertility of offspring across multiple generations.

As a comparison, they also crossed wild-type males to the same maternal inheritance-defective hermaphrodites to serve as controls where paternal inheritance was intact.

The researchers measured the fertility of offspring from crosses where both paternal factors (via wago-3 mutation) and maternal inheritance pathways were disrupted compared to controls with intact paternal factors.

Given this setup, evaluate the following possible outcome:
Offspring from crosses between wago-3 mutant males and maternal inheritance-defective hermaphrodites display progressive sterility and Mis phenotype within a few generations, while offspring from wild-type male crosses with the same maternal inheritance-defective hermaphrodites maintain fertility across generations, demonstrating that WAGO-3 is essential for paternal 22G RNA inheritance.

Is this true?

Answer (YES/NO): NO